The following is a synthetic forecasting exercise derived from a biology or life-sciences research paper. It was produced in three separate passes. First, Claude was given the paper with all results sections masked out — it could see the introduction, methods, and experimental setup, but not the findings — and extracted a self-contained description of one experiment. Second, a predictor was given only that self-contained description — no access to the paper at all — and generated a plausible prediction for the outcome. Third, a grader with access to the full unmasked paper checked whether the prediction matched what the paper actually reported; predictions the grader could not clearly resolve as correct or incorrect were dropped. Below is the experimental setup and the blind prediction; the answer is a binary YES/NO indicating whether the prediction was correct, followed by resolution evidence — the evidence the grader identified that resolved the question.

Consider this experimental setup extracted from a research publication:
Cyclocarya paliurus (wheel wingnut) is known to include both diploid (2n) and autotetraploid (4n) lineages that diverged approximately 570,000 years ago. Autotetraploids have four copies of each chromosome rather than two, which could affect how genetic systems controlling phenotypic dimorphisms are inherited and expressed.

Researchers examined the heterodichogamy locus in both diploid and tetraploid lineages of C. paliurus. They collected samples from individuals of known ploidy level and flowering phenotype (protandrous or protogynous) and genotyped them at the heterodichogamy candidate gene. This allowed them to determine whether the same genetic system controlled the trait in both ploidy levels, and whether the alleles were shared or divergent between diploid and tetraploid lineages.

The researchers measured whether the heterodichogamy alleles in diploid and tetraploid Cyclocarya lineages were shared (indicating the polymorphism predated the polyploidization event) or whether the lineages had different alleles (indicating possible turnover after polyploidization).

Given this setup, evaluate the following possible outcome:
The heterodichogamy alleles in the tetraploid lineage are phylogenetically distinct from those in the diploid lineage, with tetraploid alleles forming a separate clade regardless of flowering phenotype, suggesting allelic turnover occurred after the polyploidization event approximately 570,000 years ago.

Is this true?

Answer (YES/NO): NO